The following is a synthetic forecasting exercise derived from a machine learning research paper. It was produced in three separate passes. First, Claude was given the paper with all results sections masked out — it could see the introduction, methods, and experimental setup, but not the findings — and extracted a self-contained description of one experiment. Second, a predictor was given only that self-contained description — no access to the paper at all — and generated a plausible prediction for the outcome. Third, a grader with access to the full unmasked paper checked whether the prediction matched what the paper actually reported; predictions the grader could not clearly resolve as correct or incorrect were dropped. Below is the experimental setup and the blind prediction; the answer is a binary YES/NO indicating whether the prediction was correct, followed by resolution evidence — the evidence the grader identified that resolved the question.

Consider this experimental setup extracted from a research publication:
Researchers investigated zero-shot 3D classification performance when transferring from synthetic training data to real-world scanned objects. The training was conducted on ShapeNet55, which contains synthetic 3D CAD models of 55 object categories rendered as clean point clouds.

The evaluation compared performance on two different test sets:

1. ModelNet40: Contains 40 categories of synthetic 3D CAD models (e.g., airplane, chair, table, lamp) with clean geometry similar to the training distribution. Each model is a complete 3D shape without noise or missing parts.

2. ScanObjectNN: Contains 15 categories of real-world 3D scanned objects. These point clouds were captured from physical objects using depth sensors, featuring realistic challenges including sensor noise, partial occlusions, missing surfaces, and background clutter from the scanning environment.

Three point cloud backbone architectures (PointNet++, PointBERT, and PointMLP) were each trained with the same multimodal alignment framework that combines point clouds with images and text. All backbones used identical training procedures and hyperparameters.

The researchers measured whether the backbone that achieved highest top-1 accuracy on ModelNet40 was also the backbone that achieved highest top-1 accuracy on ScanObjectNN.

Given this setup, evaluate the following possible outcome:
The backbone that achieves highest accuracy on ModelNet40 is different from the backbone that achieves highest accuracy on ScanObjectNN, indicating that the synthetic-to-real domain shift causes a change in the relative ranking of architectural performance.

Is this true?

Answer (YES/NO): YES